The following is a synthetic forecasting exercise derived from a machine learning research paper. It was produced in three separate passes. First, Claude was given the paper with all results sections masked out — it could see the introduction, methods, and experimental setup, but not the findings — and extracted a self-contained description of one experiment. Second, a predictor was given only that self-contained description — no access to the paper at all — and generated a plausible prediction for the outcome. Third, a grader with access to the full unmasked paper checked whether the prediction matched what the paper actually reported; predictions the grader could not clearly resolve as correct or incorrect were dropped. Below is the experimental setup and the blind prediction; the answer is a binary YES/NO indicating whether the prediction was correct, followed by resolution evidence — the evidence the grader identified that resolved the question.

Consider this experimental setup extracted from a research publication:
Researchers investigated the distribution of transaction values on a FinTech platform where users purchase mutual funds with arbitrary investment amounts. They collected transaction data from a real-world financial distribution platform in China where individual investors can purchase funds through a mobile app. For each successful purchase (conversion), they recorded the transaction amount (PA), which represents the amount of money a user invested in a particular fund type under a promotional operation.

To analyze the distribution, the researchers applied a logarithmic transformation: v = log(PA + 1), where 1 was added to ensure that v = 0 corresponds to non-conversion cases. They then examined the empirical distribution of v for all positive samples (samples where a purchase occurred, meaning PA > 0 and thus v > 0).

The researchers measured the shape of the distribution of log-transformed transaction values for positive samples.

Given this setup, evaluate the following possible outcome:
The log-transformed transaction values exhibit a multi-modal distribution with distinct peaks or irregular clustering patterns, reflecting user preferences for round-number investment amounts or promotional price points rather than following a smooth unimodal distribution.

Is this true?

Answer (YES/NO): NO